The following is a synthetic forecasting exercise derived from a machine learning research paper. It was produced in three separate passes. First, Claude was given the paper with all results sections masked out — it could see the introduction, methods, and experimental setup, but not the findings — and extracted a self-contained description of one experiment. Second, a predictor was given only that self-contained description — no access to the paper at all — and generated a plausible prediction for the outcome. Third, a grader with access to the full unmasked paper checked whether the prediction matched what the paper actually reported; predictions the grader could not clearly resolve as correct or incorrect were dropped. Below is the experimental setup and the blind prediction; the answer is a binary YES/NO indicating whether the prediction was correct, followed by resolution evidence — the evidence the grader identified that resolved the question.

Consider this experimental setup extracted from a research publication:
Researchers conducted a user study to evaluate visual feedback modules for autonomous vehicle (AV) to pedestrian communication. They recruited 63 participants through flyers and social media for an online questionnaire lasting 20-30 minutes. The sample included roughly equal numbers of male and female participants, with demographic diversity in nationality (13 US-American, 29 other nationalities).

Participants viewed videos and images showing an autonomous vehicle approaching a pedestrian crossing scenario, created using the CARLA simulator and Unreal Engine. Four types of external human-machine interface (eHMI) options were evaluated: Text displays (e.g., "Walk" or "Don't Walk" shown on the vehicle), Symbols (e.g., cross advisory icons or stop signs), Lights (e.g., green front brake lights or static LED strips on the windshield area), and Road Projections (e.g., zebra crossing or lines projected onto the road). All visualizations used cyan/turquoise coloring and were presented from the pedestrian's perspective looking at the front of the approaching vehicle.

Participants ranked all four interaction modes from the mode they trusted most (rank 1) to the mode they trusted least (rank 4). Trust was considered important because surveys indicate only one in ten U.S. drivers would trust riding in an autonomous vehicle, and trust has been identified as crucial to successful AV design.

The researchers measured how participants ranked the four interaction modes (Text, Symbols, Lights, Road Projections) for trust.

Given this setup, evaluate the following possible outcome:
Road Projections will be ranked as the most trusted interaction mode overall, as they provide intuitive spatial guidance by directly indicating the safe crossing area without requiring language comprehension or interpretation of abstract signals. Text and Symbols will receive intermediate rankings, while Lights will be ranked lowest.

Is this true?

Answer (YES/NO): NO